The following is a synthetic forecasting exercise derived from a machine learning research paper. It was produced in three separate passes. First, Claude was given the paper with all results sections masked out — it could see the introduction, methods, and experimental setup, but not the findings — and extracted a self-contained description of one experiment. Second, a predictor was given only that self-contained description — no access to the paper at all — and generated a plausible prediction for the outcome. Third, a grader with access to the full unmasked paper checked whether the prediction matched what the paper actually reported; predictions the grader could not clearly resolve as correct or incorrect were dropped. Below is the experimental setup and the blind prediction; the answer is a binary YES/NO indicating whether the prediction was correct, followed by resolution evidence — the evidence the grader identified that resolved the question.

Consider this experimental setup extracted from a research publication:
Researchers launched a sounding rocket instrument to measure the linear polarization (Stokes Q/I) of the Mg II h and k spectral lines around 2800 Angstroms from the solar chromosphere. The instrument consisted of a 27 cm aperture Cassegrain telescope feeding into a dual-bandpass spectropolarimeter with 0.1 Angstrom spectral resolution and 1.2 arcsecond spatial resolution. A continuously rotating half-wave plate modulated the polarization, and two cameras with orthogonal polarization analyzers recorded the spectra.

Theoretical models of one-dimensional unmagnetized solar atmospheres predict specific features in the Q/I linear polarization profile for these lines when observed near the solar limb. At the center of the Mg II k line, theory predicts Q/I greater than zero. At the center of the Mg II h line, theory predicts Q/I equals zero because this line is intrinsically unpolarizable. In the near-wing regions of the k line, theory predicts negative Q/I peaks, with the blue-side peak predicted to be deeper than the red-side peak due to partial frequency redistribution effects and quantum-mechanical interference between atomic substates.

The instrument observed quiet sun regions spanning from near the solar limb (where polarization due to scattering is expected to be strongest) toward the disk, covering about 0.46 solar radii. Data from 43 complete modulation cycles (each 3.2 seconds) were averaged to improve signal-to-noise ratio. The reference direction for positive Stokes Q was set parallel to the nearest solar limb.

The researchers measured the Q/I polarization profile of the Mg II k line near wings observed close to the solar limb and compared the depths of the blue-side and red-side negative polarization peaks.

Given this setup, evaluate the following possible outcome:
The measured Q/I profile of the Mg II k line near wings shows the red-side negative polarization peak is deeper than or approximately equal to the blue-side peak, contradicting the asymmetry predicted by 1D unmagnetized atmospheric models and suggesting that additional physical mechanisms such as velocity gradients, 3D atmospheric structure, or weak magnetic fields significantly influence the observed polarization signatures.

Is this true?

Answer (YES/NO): NO